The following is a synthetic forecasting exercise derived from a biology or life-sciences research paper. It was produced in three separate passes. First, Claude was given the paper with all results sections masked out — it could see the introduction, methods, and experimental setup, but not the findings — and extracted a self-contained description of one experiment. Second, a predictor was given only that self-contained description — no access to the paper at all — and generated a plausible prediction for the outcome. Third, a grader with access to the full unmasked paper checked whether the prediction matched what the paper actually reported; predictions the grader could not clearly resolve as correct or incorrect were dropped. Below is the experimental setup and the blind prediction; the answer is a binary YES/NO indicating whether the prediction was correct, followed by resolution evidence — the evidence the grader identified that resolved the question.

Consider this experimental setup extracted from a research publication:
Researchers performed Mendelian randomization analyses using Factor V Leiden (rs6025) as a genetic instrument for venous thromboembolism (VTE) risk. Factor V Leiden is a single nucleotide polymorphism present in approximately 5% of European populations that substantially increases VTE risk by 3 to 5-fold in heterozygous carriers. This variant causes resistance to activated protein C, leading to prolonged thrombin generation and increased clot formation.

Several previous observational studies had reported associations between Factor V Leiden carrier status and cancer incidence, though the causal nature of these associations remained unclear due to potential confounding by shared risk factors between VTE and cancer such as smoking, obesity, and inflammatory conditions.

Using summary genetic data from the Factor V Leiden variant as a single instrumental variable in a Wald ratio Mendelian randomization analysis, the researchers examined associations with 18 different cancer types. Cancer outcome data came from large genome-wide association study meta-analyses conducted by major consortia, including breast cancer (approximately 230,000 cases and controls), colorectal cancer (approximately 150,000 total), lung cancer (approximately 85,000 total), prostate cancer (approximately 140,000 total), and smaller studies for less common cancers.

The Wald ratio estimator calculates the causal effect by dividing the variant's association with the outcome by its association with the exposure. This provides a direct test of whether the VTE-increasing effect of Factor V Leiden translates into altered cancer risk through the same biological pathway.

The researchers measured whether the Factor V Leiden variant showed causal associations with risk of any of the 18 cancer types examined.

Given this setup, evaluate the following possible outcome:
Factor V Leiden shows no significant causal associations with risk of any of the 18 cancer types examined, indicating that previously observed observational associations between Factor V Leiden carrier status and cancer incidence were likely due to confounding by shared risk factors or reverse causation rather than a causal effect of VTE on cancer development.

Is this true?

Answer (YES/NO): YES